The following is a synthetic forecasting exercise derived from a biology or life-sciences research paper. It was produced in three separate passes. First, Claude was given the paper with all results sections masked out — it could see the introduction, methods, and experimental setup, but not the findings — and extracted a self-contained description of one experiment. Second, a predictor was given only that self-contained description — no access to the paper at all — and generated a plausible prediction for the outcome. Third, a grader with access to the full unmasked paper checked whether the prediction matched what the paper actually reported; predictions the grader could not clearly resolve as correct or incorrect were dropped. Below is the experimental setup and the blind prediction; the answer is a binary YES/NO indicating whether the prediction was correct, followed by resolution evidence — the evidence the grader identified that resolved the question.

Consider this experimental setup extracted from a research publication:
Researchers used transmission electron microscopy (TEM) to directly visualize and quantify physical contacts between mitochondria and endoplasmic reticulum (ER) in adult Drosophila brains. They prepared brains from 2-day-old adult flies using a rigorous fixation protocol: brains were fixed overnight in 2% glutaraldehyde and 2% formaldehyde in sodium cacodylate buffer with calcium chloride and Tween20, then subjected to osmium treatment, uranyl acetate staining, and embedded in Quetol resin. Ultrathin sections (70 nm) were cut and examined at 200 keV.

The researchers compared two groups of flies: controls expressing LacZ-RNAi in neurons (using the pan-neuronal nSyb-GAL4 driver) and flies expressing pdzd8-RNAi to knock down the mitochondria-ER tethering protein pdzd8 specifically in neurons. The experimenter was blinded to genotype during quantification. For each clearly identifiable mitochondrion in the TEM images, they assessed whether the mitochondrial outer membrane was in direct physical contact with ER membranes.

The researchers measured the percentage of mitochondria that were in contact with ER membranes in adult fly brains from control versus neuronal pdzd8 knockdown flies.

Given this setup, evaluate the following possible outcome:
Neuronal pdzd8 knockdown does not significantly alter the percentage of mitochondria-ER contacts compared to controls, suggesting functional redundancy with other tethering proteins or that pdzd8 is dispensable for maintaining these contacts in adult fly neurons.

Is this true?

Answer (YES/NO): NO